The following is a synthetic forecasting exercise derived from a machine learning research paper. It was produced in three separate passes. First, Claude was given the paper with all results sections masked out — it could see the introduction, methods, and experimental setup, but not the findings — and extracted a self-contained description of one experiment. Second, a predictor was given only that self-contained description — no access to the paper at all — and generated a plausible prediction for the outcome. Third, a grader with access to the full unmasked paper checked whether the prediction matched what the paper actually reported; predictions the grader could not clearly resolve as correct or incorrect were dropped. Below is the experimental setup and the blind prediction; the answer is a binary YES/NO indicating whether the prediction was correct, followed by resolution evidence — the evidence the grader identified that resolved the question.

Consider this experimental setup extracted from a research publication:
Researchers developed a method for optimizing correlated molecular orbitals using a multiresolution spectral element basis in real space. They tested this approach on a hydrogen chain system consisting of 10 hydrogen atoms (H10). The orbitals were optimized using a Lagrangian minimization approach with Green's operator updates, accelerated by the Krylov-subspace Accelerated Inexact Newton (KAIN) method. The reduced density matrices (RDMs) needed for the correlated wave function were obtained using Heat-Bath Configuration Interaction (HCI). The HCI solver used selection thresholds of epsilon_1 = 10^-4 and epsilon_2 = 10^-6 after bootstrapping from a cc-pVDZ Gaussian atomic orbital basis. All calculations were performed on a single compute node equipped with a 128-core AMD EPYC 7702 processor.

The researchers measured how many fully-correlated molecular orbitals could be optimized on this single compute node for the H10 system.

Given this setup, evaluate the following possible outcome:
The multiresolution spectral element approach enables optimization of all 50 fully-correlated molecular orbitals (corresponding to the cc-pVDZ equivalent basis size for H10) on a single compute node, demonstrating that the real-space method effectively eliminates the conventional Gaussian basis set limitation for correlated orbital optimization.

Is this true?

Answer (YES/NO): NO